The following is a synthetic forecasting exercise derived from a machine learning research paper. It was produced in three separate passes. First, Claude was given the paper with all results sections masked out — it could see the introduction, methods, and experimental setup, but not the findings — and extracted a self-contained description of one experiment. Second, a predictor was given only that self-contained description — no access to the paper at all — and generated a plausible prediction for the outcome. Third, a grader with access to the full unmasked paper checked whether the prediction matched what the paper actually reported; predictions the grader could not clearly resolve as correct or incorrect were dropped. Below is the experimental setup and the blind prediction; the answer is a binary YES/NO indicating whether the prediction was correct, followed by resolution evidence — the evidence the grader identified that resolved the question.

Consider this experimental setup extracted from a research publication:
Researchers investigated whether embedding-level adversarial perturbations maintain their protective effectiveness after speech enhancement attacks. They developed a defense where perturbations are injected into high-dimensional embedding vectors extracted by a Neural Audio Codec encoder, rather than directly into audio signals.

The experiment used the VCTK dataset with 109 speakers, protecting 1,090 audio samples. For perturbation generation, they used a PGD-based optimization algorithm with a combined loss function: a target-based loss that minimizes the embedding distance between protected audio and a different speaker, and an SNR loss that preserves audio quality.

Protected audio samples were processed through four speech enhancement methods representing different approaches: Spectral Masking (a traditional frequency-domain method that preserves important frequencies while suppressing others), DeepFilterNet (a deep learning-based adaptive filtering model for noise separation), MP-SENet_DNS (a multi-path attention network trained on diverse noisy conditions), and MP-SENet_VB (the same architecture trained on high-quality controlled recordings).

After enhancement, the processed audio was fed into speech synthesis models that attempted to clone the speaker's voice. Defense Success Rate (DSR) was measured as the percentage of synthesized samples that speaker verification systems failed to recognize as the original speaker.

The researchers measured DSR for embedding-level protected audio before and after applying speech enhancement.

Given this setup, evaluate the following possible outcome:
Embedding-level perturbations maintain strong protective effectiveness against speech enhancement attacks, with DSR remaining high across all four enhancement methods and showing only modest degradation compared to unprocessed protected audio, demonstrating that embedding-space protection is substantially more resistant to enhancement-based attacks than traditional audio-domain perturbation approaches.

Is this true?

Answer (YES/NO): YES